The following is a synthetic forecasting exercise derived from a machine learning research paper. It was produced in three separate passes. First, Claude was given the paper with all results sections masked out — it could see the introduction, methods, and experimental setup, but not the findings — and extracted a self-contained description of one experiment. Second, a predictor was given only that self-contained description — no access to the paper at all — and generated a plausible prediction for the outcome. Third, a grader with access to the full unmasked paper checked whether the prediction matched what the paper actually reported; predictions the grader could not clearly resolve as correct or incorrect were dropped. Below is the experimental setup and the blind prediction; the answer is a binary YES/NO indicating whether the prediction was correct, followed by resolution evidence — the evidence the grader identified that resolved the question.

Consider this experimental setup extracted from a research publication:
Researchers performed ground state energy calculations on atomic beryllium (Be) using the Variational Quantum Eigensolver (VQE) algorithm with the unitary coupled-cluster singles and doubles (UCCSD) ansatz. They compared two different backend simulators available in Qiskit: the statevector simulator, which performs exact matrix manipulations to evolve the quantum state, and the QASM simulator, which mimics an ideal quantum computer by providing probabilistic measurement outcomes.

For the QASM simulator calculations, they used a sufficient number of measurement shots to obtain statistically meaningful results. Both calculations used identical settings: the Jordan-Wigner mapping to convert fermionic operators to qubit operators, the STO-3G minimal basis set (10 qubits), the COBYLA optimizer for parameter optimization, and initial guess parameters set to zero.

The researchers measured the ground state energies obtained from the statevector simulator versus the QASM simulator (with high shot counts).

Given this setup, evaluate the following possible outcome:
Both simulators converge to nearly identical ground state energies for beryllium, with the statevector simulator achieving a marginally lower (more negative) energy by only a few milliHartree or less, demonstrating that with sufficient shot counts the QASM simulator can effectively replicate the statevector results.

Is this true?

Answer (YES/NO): NO